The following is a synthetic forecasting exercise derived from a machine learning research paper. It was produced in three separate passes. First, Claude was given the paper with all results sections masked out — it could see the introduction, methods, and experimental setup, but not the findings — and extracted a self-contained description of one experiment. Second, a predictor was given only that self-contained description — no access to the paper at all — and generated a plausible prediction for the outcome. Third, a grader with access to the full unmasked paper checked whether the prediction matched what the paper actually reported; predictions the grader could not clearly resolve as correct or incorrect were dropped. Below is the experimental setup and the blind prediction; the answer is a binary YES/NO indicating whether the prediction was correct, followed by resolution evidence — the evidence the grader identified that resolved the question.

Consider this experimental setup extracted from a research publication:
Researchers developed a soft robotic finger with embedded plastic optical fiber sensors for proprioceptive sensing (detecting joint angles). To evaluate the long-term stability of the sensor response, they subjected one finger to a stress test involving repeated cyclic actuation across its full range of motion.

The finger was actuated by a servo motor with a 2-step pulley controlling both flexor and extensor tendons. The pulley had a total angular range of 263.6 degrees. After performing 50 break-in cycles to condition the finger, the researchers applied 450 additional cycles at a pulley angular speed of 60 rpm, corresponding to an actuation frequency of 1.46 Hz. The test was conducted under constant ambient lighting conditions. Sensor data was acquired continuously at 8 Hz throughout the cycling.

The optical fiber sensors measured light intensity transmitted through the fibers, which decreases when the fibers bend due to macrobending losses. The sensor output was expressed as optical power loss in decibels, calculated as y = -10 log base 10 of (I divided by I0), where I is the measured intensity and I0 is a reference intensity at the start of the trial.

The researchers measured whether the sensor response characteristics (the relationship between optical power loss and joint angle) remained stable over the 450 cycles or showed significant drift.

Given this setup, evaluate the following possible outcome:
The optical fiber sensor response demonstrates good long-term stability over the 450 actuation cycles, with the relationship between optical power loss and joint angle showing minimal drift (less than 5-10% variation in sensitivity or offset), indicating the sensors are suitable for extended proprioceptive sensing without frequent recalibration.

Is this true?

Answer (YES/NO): YES